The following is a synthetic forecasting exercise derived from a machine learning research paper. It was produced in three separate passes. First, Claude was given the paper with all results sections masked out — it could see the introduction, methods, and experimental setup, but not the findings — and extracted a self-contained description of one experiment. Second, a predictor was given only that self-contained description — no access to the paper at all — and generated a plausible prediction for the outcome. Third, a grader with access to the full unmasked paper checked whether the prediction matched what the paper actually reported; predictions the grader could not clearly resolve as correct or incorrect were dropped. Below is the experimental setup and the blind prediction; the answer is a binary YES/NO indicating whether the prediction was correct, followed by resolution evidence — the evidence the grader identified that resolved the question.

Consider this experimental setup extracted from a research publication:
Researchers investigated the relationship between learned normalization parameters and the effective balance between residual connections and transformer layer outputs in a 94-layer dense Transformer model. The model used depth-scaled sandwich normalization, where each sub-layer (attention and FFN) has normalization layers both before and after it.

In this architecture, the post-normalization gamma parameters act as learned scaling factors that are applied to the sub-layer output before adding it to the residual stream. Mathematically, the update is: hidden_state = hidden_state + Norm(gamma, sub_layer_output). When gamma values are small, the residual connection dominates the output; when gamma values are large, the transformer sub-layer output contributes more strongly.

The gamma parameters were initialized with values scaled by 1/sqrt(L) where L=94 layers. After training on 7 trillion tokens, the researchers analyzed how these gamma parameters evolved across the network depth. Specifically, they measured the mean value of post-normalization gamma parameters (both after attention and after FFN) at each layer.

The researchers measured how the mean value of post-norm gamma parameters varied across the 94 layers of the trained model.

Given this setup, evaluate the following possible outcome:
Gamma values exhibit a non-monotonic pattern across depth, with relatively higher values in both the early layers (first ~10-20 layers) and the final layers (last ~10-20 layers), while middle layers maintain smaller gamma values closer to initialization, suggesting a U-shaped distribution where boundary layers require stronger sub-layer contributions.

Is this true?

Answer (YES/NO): NO